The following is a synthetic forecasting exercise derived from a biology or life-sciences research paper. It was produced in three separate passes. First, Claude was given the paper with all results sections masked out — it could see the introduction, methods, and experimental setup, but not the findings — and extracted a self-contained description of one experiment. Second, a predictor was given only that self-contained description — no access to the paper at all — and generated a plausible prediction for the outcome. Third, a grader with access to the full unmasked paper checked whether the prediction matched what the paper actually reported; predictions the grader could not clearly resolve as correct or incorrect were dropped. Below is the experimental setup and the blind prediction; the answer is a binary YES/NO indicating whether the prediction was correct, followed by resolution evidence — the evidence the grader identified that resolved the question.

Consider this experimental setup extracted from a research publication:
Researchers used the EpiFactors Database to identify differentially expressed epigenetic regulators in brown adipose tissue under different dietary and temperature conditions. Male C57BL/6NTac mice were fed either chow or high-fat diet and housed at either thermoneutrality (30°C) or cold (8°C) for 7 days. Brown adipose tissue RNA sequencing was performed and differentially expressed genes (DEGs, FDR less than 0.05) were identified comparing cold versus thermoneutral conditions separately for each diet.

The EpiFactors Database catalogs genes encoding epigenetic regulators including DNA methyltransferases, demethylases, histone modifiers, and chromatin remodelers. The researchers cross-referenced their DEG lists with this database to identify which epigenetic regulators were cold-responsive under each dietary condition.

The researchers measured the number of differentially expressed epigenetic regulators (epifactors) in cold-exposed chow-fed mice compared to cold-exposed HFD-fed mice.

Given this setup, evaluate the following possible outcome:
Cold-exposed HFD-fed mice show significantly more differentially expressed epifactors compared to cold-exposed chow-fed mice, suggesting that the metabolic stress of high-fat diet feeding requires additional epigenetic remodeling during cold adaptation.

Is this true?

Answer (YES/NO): NO